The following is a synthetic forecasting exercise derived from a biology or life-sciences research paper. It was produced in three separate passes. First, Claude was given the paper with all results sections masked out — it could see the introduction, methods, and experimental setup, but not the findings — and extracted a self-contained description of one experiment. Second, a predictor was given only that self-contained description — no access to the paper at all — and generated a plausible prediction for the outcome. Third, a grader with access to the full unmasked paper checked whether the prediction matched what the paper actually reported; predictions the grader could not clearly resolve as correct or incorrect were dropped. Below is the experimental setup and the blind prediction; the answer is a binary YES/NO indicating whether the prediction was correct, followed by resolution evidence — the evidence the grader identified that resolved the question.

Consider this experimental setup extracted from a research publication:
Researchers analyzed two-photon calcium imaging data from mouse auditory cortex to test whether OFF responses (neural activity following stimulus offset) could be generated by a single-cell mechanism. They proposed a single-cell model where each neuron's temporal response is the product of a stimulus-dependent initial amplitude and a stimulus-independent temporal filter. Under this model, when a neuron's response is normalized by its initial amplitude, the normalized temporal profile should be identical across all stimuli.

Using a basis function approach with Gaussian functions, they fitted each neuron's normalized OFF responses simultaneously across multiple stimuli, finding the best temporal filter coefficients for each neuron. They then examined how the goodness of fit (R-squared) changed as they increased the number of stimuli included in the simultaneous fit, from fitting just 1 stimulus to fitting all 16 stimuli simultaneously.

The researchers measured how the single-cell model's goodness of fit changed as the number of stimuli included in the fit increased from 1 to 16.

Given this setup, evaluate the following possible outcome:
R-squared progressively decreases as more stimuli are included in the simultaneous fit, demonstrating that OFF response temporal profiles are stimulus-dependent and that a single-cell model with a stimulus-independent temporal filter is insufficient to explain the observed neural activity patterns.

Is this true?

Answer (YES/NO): YES